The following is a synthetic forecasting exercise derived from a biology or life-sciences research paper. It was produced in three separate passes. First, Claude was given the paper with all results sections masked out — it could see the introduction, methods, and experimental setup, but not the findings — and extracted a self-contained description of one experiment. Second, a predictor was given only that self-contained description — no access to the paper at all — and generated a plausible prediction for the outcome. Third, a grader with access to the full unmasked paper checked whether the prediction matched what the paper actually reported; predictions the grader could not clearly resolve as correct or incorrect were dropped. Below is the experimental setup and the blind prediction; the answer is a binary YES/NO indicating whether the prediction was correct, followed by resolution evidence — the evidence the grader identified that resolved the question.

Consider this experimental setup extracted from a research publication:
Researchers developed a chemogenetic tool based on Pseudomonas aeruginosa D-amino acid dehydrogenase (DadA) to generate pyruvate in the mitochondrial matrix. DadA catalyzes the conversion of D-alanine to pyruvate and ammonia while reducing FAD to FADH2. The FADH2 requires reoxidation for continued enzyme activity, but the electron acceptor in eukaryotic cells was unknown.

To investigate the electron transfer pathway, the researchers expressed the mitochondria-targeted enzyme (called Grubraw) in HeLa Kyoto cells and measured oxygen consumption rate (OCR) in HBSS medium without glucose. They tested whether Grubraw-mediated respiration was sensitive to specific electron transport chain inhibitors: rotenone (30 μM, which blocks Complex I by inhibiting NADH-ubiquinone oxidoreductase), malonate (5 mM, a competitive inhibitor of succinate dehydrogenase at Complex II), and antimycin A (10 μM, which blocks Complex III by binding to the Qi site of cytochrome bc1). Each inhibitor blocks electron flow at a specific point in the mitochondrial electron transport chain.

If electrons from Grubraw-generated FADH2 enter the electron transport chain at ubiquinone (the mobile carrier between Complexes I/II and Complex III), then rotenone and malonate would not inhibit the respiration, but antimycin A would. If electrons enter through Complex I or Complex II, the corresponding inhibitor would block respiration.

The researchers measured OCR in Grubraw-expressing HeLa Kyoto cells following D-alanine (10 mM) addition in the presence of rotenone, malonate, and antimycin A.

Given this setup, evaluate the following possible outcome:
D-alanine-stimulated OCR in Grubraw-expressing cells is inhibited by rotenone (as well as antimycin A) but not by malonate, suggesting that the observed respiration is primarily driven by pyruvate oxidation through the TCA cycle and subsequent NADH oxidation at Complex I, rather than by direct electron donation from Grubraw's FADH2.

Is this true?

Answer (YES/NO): NO